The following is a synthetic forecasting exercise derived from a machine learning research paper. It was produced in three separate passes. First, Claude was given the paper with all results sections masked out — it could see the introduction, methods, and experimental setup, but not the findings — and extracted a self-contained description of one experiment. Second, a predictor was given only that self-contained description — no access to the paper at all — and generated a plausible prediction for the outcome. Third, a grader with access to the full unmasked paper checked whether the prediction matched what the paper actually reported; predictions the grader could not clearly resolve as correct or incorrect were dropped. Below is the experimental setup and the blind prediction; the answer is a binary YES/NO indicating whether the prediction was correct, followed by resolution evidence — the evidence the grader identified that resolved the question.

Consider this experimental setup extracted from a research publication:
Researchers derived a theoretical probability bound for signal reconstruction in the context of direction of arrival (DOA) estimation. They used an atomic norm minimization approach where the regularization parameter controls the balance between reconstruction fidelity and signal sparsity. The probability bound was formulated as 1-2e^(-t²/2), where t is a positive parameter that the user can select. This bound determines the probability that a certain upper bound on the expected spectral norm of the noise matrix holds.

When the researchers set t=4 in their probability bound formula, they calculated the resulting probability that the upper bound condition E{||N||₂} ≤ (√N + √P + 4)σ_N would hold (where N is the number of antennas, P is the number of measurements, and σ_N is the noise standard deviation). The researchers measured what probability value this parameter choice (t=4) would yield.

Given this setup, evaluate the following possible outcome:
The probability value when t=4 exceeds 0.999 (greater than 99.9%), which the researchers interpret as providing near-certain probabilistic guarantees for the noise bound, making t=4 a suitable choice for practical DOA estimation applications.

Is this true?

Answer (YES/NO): NO